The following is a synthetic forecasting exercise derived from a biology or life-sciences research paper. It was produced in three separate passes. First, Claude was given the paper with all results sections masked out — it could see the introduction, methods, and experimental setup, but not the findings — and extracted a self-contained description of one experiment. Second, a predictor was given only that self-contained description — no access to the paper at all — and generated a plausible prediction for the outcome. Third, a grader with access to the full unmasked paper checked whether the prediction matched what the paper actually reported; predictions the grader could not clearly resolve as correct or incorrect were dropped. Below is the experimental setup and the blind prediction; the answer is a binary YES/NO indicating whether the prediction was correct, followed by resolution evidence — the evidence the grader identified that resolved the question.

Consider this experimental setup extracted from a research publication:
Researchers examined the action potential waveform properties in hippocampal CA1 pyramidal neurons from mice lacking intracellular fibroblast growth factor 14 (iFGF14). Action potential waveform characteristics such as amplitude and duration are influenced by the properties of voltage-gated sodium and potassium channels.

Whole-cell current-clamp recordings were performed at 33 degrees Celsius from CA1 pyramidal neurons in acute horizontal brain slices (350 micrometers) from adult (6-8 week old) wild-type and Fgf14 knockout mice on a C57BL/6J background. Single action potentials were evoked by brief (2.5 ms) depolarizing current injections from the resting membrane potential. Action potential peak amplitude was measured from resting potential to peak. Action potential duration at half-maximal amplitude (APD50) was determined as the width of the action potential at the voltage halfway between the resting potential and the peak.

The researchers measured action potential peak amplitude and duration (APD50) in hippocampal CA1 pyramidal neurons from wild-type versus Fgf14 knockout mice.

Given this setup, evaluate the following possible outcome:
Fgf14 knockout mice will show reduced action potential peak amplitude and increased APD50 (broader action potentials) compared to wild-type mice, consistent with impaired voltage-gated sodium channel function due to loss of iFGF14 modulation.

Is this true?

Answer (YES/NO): NO